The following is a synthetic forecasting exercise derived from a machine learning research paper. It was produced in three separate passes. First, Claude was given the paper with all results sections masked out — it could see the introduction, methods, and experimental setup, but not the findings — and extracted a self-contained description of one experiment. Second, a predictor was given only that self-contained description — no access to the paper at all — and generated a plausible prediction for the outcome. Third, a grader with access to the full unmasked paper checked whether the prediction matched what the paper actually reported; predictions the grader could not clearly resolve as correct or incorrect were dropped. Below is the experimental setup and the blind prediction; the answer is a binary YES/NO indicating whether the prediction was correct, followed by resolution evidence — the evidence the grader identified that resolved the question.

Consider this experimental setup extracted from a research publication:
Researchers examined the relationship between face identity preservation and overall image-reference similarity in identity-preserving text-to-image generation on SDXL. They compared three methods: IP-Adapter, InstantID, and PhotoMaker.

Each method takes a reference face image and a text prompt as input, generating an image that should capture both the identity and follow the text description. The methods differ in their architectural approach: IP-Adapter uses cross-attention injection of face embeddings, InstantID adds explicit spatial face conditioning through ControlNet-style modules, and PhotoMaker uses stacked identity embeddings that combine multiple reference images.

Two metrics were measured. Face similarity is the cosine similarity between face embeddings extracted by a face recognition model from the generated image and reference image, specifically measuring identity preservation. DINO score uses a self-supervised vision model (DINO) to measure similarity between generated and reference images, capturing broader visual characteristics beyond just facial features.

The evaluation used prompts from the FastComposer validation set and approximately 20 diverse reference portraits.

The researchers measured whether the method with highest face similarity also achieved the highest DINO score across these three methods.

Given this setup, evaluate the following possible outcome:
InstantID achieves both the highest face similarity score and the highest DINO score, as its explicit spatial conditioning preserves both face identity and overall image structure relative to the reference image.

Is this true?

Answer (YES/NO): NO